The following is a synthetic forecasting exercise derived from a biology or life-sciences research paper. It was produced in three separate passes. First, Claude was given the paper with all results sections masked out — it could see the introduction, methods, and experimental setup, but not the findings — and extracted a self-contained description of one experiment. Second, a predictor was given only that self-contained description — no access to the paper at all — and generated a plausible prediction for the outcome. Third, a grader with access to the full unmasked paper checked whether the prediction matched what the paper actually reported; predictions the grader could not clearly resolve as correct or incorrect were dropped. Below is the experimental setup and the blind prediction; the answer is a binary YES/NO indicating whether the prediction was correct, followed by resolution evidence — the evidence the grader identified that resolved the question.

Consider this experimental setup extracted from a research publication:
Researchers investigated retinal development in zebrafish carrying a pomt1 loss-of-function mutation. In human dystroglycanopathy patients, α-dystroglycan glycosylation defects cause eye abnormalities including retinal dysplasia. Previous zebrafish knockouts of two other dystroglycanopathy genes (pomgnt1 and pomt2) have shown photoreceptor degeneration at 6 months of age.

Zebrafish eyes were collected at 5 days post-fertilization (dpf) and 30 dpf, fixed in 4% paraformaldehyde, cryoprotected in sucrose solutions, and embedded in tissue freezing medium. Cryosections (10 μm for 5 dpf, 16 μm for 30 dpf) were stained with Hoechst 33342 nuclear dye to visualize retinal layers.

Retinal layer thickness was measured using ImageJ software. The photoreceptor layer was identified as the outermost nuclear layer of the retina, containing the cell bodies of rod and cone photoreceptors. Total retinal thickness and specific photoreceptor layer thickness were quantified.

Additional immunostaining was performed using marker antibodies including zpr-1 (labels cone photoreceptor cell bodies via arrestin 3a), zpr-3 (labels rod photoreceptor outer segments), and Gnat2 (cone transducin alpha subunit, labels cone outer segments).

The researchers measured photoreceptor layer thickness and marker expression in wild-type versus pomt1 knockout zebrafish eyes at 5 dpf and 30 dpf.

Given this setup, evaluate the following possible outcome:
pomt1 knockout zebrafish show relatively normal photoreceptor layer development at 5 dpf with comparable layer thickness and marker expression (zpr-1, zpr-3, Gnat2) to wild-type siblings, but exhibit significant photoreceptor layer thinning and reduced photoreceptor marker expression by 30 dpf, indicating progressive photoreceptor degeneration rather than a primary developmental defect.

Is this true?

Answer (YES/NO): NO